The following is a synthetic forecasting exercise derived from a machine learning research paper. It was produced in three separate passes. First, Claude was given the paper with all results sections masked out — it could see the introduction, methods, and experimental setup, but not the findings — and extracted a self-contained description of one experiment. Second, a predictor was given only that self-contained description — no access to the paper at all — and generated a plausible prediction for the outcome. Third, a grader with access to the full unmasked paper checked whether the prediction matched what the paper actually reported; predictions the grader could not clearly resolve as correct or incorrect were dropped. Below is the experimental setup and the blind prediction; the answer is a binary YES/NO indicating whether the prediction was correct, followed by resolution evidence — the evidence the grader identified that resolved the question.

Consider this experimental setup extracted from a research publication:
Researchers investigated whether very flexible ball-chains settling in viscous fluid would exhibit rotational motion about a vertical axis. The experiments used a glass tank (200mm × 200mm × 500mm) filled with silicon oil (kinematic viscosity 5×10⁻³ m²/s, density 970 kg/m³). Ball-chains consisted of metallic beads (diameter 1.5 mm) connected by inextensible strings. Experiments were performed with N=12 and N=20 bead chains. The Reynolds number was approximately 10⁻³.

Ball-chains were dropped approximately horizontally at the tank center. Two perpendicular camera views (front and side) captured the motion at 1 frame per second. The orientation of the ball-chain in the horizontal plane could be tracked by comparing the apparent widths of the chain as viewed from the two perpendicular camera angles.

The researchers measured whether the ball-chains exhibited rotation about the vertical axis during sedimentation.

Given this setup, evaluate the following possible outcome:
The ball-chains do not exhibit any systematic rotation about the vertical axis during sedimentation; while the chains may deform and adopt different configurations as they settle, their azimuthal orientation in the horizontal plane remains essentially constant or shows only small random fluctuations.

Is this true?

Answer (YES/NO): NO